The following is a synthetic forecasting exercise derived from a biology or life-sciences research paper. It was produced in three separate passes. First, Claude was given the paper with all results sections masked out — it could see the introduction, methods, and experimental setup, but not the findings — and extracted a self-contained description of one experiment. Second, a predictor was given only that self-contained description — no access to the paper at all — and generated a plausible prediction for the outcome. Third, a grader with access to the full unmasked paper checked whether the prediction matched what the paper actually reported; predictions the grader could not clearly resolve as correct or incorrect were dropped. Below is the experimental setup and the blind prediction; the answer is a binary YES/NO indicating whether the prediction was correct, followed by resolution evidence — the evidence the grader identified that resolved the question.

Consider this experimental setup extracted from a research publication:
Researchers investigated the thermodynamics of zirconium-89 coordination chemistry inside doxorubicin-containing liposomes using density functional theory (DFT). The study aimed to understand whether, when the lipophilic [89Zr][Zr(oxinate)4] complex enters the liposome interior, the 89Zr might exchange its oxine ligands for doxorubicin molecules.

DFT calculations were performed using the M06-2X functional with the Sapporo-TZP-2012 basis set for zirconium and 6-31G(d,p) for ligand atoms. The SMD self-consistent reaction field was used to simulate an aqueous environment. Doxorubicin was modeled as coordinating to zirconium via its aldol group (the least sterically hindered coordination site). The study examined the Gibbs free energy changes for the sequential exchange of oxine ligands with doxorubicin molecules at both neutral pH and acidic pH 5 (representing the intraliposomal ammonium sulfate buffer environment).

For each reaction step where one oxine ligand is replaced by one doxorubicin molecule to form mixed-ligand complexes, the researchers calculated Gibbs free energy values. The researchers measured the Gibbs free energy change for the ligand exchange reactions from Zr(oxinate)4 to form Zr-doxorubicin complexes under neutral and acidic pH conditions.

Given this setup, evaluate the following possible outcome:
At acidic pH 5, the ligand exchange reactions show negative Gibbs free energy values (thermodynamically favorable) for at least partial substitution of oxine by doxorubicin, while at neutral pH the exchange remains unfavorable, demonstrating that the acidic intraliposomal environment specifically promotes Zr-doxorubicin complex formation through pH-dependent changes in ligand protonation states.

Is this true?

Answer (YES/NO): NO